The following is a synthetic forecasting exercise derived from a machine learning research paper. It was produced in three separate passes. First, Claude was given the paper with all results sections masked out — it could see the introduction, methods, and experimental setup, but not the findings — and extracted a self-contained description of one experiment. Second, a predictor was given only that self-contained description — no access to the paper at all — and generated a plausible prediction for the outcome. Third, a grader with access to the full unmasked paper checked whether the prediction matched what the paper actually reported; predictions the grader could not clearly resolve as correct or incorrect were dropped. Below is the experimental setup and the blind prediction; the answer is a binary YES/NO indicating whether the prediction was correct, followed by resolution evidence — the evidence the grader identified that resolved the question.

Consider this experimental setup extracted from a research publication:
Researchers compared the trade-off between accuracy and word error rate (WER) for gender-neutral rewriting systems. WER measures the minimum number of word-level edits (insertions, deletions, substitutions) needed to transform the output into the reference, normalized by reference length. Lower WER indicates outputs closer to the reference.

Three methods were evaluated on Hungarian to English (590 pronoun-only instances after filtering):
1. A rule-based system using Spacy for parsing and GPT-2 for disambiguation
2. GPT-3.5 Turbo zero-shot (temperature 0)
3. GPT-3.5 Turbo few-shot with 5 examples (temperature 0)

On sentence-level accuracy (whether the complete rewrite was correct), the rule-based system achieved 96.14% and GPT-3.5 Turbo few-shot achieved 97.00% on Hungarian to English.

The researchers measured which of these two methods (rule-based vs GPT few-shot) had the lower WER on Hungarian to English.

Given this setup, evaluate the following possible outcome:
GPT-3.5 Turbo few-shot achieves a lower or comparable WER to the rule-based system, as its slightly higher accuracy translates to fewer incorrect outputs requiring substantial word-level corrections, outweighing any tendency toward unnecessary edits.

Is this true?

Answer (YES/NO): NO